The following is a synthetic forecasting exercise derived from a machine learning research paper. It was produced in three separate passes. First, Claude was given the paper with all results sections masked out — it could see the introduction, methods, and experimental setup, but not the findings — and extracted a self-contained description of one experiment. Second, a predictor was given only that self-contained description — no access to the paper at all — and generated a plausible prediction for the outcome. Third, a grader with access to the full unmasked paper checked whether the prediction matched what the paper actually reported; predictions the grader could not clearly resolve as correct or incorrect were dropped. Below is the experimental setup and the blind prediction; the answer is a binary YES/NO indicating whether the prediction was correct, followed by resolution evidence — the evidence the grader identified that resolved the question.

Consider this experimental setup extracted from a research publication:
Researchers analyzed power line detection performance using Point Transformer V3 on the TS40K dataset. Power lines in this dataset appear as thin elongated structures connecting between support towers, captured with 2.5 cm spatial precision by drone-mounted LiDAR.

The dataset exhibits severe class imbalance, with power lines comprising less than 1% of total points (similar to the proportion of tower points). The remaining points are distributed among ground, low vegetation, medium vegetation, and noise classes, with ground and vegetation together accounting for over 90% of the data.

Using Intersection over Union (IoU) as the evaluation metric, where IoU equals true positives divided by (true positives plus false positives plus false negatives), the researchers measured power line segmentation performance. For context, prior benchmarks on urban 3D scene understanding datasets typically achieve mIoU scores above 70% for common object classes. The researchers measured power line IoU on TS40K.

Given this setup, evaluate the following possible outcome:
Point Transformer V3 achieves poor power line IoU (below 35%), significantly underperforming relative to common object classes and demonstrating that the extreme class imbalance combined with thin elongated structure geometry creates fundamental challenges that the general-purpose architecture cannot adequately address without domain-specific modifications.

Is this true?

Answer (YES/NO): NO